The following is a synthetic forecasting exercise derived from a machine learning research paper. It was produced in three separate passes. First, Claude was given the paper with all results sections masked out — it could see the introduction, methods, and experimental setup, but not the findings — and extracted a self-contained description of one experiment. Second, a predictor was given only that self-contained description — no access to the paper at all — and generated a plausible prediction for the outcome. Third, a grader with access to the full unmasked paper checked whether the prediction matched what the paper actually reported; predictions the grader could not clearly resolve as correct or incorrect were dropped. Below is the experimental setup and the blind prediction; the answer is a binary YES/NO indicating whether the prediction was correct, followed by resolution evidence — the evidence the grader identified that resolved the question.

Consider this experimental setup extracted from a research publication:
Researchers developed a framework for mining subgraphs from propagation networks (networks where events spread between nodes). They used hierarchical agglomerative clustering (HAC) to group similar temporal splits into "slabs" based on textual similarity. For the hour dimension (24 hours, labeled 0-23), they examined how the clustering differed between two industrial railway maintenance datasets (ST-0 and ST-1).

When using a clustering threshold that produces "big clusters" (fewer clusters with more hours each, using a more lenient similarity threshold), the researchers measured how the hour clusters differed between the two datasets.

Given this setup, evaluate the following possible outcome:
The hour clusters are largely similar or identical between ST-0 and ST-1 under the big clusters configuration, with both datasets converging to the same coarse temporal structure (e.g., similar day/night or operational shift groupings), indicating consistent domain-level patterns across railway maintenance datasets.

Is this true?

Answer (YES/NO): NO